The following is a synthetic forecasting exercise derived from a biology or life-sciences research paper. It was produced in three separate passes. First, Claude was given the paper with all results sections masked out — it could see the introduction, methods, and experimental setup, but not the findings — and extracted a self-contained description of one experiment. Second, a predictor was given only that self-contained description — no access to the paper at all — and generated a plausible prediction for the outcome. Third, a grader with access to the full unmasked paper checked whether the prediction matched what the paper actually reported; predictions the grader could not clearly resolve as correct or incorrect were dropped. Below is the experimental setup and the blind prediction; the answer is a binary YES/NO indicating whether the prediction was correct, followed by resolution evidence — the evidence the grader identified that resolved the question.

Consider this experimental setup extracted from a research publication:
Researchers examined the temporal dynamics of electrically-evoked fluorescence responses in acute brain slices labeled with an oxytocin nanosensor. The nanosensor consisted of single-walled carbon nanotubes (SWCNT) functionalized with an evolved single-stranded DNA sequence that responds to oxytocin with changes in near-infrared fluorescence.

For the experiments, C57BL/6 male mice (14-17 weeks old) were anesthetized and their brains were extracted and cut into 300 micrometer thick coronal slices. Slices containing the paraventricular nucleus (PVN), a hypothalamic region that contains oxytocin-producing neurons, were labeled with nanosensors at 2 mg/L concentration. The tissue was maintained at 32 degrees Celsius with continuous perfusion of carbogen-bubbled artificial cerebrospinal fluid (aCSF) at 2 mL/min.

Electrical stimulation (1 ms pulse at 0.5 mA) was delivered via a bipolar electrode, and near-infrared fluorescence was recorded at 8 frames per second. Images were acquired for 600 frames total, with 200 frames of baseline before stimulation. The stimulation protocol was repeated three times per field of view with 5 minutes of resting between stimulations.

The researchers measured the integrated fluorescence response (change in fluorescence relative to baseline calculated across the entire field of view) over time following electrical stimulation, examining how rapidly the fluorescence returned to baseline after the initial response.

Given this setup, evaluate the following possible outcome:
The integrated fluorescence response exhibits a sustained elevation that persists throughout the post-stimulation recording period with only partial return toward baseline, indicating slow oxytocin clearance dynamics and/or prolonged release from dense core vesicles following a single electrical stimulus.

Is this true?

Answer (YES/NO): NO